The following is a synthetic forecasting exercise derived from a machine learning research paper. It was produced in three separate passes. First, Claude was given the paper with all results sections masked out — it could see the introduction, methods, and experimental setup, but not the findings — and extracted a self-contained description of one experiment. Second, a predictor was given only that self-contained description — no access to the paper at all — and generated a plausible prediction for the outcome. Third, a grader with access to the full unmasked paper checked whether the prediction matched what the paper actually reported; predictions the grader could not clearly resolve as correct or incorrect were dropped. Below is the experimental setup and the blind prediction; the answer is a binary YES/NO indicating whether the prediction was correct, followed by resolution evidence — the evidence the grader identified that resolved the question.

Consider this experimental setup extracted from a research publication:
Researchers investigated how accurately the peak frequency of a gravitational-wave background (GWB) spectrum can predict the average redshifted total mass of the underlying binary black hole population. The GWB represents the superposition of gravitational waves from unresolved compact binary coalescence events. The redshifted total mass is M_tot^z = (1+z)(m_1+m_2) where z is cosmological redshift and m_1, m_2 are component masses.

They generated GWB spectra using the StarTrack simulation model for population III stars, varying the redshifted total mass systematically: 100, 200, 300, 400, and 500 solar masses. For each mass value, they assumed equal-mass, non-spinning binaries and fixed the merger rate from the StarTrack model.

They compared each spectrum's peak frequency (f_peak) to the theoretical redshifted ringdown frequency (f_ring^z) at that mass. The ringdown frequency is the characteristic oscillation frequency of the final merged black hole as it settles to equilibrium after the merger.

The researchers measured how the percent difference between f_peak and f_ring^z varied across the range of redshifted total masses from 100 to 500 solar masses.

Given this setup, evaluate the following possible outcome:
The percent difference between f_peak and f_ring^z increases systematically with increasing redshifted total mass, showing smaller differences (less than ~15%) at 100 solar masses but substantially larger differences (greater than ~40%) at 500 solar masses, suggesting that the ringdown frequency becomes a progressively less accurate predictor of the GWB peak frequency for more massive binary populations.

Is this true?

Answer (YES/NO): NO